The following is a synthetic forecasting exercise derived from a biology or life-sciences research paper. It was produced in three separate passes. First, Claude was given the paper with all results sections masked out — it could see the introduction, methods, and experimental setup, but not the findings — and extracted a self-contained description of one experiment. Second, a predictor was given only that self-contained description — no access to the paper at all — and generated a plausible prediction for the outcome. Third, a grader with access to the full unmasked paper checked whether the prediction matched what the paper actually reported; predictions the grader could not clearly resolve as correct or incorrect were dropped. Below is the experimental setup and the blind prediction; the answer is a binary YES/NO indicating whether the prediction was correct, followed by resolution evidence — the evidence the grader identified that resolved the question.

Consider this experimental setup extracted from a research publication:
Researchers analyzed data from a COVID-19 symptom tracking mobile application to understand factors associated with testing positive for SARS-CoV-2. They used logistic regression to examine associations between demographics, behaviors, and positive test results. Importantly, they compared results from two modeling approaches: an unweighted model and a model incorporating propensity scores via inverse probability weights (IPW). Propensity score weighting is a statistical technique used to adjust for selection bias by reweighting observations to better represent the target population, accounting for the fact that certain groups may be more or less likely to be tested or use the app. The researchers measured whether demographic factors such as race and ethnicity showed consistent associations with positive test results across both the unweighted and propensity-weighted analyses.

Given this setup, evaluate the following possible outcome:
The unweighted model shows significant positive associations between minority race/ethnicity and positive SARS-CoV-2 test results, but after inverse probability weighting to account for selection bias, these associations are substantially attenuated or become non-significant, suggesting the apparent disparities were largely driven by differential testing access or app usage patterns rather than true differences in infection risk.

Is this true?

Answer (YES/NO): NO